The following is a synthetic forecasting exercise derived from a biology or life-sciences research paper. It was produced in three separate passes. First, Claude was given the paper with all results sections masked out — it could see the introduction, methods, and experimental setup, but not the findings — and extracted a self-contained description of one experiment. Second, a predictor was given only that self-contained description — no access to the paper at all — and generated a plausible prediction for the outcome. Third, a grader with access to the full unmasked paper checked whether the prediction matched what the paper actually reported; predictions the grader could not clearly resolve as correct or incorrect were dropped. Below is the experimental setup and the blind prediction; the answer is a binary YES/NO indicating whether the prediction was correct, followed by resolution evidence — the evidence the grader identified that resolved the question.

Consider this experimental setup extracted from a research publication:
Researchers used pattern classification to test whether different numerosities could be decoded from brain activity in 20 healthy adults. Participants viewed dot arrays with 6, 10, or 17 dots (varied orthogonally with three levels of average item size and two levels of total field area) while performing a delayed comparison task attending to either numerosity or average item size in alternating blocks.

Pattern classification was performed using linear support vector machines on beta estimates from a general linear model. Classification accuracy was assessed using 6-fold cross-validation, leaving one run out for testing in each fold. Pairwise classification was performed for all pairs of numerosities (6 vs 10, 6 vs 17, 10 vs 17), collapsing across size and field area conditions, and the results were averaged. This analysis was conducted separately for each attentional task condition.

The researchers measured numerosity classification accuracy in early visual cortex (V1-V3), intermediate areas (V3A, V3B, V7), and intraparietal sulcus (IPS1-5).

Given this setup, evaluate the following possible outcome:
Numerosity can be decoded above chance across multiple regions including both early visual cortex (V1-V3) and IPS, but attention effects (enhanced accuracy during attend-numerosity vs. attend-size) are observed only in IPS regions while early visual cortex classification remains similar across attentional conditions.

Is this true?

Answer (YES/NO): NO